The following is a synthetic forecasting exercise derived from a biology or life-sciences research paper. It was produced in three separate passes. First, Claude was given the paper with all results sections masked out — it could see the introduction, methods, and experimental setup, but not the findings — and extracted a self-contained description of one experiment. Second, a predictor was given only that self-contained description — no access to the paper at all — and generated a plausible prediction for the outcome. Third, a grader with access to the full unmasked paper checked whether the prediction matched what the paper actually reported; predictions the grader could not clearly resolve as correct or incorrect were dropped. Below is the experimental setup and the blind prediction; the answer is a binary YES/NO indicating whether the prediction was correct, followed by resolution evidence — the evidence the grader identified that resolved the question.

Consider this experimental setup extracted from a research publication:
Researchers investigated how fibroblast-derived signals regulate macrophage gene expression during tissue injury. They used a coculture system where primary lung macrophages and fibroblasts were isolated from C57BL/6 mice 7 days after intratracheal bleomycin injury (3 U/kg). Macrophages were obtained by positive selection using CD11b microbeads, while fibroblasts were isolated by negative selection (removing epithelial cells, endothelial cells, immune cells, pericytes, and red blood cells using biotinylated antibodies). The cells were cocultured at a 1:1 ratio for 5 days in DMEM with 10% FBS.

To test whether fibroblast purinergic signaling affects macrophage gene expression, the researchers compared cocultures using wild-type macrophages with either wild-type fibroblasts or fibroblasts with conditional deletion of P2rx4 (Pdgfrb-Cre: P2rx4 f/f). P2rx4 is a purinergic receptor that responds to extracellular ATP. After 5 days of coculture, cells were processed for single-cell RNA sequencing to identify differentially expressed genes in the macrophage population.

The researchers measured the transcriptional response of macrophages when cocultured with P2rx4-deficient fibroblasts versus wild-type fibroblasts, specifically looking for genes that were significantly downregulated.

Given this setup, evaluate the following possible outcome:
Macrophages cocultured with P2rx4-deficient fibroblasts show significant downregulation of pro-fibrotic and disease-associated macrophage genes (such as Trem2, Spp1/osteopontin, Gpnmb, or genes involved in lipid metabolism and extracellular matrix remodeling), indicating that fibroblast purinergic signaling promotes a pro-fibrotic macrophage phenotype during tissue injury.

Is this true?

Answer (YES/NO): NO